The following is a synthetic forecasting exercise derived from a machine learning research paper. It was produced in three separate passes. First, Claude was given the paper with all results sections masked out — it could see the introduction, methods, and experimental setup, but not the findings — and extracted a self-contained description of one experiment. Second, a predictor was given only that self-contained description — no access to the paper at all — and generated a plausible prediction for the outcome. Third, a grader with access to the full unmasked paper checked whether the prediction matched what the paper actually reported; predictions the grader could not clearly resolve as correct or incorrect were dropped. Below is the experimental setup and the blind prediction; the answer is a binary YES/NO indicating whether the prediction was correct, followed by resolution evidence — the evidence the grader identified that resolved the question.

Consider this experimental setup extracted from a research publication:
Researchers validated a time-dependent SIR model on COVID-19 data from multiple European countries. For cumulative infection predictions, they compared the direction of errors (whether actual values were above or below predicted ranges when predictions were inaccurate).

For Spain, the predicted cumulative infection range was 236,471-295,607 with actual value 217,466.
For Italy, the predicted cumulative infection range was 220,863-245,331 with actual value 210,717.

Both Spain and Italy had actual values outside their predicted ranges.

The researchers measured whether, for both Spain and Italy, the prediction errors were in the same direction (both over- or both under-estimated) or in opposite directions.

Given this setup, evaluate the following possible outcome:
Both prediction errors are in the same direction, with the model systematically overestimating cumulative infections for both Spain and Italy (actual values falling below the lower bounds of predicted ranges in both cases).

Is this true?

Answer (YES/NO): YES